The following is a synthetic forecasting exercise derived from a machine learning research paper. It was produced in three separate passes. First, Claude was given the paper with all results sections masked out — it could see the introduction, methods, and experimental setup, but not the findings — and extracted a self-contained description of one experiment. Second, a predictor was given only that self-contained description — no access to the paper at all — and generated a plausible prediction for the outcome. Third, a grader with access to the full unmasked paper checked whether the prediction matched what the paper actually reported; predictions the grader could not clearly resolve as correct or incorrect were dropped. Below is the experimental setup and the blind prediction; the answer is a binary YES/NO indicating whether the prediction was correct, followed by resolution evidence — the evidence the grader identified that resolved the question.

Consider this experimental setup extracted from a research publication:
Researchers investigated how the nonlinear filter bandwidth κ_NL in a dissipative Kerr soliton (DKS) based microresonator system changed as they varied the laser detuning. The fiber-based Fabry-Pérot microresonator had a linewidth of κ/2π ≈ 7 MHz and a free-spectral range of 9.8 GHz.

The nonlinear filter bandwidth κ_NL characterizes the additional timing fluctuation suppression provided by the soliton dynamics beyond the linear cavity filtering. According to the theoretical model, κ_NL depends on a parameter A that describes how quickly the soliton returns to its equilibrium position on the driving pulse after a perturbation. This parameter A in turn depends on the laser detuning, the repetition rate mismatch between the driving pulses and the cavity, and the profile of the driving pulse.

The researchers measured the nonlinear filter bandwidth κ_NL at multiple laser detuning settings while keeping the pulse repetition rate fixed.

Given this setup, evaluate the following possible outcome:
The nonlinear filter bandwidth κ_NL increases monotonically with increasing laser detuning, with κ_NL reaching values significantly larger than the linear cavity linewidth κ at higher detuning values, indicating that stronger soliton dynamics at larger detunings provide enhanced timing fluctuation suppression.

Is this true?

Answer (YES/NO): NO